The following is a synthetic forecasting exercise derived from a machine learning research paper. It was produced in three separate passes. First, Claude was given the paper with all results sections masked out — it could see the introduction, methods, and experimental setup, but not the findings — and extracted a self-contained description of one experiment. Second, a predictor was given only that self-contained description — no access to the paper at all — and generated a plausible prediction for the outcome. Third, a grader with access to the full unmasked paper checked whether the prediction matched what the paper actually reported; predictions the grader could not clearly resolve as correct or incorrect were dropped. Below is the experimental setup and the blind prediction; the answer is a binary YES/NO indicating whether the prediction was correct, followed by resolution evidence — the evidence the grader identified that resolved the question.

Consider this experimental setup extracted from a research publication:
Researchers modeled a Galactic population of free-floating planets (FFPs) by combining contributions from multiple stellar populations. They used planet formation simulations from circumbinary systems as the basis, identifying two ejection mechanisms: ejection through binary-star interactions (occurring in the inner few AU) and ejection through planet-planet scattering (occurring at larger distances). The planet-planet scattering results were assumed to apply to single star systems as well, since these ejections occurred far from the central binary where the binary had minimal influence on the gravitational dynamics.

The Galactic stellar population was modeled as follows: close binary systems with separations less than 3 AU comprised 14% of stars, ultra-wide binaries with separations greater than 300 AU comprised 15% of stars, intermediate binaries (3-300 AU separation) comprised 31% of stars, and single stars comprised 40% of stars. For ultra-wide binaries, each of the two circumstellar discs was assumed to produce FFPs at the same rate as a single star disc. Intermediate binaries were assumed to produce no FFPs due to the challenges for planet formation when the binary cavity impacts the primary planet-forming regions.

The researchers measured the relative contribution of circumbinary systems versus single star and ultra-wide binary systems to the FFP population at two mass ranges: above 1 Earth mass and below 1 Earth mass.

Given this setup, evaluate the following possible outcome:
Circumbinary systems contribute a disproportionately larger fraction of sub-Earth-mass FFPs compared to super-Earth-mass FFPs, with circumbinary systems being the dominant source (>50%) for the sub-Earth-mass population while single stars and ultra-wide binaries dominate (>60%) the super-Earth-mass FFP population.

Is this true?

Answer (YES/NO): NO